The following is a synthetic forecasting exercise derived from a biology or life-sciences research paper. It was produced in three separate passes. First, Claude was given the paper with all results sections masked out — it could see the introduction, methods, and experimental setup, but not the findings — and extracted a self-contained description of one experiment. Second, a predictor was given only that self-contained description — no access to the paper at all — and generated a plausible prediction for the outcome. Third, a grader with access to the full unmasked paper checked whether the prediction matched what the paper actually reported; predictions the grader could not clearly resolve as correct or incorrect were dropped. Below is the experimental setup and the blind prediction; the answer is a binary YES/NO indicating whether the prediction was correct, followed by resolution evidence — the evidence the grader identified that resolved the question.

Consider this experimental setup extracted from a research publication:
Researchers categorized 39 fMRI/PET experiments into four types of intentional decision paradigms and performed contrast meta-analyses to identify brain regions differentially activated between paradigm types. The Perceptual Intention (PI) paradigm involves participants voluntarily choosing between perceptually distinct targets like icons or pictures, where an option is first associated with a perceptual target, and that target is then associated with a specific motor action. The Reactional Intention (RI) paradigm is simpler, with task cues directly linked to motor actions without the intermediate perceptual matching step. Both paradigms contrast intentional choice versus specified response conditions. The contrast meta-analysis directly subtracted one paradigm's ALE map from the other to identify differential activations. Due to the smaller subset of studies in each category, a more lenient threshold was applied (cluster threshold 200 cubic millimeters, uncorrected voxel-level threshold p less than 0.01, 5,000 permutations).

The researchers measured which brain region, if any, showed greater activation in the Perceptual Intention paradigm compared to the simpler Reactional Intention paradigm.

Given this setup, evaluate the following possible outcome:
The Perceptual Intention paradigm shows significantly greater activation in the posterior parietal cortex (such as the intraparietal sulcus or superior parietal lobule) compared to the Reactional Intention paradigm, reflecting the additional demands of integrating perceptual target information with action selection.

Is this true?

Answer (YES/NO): NO